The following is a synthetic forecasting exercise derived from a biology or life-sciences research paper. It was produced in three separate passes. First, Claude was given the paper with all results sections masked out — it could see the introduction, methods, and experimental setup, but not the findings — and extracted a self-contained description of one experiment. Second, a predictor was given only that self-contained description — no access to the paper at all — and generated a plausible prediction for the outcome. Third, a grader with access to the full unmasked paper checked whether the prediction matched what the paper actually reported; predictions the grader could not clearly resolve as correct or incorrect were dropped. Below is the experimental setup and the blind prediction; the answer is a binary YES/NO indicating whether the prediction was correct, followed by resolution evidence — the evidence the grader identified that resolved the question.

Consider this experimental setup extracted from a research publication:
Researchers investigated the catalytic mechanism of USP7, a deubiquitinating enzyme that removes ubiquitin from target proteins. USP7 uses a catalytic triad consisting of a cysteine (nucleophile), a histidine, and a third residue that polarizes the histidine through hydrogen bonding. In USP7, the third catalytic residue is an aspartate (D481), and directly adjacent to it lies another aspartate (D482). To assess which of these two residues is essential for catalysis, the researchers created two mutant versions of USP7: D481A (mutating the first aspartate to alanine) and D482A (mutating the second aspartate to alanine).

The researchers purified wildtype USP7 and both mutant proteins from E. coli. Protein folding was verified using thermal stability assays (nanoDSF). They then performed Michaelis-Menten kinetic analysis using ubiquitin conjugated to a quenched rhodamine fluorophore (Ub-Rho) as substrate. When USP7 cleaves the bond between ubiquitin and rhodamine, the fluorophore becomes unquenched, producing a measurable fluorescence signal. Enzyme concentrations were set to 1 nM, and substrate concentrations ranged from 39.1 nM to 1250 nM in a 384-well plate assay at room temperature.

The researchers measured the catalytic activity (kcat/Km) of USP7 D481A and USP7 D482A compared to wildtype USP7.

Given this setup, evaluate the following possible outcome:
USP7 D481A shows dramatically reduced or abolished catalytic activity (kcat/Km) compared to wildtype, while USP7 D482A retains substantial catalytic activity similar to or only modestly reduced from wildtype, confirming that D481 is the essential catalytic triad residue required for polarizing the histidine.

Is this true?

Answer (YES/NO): YES